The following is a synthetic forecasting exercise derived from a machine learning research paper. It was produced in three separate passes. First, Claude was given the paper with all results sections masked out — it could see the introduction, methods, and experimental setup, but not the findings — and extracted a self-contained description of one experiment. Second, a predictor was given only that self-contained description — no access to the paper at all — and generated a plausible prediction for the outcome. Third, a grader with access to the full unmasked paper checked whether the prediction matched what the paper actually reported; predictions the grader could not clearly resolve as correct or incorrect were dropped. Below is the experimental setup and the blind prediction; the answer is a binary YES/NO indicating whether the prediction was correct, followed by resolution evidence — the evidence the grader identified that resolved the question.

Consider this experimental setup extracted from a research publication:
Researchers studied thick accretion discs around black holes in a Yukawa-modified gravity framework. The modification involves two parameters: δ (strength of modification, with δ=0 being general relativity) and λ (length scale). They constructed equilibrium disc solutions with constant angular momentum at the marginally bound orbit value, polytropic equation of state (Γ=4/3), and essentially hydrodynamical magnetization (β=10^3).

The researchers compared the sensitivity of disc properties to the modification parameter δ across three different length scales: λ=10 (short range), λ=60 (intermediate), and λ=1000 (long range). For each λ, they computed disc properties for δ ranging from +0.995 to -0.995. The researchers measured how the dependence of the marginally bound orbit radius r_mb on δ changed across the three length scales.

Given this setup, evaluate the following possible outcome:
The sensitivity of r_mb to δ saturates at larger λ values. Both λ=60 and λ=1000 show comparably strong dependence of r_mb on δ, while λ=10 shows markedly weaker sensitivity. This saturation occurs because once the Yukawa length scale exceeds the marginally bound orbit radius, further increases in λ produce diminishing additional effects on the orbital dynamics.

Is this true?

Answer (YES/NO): NO